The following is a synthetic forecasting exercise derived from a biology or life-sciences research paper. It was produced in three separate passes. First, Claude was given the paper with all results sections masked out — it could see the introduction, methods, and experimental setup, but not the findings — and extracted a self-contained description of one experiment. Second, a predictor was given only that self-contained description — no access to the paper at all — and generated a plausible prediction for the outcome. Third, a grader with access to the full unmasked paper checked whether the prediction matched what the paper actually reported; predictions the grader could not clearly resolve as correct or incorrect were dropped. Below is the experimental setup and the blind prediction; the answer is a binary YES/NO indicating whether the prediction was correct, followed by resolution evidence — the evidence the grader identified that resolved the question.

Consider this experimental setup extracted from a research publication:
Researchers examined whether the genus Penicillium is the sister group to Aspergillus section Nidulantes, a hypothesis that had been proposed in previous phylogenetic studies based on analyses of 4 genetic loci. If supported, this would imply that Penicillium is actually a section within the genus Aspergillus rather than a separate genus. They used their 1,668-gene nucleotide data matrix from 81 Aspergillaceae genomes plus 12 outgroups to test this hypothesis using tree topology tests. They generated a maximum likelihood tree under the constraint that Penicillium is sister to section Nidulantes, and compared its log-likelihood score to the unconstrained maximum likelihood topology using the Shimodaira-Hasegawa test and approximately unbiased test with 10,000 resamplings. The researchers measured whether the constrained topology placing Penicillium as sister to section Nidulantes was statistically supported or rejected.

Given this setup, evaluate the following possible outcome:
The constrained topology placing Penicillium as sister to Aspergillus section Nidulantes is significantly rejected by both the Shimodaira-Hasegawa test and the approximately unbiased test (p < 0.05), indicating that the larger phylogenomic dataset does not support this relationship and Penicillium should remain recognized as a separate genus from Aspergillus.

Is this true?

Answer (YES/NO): YES